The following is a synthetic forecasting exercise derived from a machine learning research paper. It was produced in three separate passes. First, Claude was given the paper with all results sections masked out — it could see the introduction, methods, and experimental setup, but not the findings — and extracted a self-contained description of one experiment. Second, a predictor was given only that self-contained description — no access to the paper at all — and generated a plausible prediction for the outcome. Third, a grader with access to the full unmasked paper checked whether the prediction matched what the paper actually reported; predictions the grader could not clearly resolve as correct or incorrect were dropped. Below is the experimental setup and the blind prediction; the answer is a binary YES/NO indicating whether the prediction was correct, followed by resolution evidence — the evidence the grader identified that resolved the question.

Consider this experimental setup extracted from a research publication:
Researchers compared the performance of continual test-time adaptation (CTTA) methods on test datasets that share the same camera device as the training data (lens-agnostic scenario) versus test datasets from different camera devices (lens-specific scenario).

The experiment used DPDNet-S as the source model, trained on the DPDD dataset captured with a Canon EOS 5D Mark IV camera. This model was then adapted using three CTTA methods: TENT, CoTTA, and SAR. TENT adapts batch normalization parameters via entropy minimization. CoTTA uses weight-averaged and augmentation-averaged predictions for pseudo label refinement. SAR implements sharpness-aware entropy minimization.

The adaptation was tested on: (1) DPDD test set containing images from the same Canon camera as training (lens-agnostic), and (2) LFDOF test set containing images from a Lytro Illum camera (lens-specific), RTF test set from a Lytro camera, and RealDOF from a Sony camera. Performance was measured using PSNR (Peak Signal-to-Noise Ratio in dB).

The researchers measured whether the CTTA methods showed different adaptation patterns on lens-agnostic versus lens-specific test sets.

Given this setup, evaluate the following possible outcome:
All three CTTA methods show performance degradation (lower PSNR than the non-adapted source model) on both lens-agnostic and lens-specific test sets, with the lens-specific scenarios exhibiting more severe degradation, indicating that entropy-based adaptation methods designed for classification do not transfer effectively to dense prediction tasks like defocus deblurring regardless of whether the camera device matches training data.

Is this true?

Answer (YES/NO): NO